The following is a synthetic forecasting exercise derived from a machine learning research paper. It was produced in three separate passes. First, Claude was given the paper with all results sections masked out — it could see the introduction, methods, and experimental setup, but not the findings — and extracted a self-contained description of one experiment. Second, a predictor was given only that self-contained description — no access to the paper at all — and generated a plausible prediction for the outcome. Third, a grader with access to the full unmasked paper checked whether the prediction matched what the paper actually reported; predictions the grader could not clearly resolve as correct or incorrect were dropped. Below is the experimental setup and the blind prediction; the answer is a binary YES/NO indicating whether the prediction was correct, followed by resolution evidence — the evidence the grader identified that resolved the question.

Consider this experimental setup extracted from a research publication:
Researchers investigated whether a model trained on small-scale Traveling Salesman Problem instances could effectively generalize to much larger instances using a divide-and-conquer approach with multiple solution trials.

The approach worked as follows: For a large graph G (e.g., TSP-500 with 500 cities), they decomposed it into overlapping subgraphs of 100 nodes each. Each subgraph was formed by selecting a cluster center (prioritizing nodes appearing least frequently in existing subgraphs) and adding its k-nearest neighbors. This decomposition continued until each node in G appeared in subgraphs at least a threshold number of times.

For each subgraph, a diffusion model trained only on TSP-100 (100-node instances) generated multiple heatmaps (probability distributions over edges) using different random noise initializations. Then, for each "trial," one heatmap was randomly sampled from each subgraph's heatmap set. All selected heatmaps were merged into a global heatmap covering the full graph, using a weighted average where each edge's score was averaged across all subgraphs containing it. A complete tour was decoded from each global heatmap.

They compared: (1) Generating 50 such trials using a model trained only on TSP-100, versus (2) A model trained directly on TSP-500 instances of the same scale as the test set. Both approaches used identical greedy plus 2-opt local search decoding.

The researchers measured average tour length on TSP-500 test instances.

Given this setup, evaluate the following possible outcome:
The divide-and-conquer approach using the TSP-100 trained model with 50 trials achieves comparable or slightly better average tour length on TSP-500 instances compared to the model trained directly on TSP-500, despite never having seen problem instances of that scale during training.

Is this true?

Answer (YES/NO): YES